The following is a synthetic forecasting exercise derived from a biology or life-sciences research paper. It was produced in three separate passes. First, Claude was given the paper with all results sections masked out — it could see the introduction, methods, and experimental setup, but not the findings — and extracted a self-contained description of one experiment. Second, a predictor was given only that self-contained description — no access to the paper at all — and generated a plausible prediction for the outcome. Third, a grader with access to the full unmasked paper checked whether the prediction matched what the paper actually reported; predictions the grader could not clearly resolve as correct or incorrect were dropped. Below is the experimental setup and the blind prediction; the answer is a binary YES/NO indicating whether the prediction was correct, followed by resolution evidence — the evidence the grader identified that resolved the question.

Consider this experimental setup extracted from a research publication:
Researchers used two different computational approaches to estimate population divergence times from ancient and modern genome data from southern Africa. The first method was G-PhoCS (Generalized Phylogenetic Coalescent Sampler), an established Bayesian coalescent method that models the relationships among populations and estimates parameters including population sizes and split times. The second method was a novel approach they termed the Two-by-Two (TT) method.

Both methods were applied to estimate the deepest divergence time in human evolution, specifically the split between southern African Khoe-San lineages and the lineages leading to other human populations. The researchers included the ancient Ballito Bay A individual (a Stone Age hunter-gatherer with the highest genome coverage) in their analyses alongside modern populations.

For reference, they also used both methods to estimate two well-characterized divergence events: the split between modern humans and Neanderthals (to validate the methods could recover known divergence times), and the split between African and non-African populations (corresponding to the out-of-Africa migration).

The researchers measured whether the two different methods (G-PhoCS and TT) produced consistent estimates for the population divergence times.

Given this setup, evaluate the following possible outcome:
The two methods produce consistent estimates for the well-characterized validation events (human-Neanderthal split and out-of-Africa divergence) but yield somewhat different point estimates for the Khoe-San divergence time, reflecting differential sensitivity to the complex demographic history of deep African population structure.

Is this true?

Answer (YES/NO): NO